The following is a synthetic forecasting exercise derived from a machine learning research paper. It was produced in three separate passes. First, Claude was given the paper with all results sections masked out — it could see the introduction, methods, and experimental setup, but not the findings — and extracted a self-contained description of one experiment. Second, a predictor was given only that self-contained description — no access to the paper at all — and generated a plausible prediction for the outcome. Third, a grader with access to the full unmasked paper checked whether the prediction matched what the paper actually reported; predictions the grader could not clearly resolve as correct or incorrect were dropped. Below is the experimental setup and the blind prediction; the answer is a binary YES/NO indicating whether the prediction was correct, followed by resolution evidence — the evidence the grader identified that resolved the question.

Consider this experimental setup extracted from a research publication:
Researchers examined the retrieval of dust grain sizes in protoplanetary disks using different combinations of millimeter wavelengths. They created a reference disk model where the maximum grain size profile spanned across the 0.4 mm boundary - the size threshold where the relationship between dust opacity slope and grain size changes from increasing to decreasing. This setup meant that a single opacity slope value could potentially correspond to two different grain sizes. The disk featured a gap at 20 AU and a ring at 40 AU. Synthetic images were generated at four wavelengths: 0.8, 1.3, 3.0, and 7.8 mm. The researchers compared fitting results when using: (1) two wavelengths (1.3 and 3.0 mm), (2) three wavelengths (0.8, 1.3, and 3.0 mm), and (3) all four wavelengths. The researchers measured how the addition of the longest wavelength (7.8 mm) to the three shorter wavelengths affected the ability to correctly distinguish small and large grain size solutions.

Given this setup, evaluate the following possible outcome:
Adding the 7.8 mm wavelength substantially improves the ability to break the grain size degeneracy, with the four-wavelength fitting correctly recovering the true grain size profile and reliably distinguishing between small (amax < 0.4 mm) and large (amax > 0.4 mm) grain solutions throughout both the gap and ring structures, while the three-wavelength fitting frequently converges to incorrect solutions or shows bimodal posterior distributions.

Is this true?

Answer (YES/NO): NO